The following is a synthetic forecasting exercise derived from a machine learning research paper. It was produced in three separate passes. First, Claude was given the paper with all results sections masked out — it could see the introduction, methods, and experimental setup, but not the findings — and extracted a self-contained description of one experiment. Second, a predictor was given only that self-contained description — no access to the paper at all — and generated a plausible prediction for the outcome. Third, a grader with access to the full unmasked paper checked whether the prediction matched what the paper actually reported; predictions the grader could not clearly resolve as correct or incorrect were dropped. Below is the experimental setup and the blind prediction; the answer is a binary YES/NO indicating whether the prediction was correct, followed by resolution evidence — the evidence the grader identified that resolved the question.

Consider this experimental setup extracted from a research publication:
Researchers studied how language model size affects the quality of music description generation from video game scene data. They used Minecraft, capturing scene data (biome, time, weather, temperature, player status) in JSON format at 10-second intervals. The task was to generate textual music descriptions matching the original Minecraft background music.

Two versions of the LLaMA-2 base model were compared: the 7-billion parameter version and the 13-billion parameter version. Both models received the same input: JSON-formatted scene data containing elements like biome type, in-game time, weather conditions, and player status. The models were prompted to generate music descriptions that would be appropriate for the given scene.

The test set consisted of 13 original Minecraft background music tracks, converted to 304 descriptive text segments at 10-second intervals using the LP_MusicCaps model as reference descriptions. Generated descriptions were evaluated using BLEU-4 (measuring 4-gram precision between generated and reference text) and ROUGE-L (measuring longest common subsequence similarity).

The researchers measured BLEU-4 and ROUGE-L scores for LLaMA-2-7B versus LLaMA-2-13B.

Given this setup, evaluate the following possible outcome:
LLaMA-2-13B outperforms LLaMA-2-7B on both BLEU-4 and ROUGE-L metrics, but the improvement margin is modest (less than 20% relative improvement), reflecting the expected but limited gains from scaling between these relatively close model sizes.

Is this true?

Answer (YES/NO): NO